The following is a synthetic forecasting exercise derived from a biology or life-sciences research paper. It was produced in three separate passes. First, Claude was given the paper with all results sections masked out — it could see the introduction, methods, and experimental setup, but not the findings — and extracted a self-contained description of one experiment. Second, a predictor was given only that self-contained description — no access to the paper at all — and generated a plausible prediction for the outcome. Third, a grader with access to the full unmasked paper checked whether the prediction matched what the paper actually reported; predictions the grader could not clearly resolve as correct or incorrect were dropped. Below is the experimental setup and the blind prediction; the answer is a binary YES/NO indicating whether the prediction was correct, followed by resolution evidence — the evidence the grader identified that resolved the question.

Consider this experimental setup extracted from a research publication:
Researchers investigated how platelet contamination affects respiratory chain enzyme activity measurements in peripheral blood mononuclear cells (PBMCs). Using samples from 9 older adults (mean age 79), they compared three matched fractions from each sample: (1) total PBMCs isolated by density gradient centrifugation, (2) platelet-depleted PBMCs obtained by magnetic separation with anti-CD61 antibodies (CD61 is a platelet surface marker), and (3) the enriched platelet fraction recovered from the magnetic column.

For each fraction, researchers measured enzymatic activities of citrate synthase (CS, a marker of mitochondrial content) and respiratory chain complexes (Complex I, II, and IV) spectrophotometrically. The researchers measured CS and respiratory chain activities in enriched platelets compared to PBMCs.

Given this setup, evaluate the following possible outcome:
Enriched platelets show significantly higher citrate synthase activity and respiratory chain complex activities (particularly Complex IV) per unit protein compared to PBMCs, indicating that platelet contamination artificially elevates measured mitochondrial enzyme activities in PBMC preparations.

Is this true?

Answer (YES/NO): NO